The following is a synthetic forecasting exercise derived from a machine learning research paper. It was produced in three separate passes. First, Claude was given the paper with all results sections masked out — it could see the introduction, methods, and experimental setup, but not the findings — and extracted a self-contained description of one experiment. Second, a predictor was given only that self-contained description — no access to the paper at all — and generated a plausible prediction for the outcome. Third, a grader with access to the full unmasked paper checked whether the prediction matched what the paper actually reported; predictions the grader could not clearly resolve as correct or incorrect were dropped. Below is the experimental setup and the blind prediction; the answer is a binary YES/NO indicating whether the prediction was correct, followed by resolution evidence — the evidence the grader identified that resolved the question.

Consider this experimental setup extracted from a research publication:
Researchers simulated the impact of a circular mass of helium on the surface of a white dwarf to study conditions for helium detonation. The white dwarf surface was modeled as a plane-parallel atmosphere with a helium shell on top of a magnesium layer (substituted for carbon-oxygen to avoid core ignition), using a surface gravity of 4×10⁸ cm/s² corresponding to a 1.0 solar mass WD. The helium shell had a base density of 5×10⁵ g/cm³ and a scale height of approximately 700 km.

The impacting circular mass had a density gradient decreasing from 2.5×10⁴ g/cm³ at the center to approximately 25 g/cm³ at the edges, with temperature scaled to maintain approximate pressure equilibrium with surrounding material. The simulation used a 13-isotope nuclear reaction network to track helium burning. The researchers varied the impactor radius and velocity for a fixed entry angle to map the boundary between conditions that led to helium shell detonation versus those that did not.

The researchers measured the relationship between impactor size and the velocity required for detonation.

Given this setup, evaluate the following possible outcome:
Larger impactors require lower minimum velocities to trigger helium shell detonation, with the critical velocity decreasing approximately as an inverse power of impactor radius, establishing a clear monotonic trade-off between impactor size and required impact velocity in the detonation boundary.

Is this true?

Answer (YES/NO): YES